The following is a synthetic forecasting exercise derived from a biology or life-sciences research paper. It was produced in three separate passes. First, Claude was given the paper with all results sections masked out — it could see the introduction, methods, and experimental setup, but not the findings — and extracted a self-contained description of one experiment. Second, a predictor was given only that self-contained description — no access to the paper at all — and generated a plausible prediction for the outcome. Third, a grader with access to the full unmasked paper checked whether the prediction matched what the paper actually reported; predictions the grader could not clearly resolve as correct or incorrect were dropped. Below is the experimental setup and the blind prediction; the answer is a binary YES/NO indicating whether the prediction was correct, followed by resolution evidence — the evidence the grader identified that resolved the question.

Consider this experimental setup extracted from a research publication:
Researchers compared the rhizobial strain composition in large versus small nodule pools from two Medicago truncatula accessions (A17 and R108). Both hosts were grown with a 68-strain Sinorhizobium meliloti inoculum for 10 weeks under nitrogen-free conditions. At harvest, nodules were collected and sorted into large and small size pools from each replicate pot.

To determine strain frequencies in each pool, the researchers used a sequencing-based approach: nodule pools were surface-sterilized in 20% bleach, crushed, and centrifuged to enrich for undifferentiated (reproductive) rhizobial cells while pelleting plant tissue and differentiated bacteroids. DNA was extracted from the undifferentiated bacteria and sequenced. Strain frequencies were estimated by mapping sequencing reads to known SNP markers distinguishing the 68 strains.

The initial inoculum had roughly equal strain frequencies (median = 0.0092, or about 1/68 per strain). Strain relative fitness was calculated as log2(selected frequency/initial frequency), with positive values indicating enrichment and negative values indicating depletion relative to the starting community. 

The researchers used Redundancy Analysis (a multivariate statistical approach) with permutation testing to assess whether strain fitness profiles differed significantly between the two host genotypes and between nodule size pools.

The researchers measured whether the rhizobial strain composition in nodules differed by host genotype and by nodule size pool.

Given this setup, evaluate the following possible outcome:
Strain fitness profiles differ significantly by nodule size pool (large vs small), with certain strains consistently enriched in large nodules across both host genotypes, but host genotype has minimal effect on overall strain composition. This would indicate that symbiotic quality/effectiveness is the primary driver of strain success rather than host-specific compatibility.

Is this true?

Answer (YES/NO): NO